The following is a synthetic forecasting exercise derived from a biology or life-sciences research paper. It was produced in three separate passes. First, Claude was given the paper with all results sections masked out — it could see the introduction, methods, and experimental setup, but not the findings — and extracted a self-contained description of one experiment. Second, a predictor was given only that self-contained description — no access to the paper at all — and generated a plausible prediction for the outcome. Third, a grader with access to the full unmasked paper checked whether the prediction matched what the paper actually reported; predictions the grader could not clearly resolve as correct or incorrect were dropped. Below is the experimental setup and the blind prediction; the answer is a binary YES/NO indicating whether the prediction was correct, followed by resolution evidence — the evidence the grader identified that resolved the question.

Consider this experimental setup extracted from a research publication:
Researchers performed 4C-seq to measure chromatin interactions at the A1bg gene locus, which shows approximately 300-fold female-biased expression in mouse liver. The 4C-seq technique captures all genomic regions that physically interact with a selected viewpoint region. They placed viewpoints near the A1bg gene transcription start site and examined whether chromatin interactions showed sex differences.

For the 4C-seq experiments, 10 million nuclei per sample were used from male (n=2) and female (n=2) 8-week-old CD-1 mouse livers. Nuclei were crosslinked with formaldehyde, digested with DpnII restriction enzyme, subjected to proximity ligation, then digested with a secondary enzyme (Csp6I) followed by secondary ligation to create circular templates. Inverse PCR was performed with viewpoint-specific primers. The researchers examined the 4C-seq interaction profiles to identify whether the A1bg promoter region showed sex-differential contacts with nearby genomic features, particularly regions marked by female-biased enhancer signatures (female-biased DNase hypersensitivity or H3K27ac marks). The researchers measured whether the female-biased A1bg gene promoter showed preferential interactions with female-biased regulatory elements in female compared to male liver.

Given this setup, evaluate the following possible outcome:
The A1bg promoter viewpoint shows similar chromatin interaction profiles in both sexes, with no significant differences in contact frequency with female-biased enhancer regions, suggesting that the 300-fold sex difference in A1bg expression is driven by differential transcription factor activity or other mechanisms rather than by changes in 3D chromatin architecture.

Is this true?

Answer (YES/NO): NO